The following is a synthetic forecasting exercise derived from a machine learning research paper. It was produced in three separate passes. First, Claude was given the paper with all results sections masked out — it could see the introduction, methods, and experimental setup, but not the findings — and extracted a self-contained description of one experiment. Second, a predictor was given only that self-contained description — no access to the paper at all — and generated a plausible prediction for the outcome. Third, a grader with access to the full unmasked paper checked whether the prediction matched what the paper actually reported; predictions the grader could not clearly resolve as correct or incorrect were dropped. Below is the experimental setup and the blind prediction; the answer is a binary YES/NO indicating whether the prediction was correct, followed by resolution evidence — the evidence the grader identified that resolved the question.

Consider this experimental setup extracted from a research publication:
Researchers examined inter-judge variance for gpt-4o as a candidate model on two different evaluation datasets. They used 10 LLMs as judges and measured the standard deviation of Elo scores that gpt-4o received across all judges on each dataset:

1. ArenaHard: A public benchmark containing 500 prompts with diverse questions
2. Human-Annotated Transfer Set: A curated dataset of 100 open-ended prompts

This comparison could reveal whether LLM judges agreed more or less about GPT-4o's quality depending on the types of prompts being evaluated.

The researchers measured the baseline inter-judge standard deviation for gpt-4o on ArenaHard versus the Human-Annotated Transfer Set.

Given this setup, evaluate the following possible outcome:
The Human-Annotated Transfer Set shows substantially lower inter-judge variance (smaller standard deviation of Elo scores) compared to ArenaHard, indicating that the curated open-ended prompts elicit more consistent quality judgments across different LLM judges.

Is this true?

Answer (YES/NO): NO